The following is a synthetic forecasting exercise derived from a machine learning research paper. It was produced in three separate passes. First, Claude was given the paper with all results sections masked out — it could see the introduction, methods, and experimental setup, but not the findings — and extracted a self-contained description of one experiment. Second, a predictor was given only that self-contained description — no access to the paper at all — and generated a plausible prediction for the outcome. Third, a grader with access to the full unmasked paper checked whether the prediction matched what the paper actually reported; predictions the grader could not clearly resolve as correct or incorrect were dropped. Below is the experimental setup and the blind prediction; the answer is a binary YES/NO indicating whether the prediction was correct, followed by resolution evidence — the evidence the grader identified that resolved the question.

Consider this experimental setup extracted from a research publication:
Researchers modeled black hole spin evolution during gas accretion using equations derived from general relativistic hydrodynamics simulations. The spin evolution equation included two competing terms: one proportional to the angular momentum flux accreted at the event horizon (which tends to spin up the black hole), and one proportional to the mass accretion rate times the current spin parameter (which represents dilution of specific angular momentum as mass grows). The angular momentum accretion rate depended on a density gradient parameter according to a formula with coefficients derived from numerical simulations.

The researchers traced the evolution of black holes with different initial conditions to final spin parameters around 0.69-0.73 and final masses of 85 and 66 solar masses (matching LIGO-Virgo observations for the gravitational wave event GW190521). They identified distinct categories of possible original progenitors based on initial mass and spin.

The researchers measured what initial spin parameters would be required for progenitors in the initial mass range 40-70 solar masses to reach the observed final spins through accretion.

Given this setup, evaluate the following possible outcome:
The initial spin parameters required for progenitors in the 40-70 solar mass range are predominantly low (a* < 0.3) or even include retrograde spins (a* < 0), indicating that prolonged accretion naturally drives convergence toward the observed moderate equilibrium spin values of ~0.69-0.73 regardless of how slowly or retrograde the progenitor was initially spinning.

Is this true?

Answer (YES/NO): NO